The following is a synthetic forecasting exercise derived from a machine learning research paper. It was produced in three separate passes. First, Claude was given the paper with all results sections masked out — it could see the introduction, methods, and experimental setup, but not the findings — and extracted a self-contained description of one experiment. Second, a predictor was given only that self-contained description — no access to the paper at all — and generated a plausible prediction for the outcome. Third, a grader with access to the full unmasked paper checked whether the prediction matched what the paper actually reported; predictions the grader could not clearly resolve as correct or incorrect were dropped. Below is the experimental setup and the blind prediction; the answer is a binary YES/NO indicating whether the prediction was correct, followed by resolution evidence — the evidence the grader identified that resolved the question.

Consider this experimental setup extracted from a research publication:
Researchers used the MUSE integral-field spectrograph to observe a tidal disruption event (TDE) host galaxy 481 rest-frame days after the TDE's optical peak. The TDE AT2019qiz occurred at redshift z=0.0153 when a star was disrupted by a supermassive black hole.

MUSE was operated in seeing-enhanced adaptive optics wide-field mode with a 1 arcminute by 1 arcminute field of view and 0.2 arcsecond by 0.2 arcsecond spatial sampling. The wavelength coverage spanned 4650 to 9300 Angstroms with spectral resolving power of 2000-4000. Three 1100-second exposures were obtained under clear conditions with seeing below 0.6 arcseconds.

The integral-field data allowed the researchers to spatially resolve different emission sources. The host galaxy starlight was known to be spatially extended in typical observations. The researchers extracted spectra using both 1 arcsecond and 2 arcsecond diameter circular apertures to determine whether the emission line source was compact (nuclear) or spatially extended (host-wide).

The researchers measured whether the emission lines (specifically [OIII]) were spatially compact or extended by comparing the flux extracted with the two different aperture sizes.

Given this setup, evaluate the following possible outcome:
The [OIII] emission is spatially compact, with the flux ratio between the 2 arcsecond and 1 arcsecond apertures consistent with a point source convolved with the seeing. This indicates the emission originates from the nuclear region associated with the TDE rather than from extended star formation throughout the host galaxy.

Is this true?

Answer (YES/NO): YES